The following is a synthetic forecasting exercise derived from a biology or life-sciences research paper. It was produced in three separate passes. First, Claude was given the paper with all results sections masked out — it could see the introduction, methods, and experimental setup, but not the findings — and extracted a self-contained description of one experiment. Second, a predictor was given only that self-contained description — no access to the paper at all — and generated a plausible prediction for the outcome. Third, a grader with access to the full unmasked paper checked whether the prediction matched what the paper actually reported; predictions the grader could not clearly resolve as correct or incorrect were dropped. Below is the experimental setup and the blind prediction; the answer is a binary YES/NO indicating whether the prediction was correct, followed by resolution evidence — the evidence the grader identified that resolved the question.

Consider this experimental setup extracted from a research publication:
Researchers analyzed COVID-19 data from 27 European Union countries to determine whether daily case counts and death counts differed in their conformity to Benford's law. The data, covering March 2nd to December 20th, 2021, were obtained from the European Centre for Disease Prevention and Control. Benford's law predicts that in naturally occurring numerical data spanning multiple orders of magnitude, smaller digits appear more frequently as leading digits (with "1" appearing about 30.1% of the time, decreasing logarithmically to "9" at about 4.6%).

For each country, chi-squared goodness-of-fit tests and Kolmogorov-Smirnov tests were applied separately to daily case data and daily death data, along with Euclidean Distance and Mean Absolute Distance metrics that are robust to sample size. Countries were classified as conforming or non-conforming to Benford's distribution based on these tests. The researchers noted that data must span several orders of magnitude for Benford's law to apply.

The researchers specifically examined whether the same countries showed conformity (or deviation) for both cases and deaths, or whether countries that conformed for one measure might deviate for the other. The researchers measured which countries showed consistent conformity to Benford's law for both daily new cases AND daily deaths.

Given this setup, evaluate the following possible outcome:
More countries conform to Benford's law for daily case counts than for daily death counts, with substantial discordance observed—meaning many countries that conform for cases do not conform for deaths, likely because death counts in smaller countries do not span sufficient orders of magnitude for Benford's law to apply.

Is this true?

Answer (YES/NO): YES